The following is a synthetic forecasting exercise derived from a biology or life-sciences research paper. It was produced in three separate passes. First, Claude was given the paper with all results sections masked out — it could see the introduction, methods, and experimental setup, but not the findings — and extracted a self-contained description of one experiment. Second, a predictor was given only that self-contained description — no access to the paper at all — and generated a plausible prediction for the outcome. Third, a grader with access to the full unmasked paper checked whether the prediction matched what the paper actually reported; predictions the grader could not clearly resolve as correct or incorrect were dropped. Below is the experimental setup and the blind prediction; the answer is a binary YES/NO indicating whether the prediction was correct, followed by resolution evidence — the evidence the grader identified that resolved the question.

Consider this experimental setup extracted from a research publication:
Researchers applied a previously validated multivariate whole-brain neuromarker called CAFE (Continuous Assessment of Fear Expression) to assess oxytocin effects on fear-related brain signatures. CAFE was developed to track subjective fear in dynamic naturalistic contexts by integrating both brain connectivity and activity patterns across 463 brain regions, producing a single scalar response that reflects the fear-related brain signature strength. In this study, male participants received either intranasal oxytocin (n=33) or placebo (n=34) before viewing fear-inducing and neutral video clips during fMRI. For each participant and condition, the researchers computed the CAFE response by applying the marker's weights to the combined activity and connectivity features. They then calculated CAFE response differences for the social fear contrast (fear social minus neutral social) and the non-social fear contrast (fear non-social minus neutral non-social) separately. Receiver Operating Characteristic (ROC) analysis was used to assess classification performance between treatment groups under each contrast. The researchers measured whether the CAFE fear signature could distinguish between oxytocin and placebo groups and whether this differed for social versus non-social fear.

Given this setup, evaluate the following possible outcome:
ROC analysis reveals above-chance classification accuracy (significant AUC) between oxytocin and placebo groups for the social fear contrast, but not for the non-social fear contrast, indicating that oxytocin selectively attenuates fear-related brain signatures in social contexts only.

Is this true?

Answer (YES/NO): YES